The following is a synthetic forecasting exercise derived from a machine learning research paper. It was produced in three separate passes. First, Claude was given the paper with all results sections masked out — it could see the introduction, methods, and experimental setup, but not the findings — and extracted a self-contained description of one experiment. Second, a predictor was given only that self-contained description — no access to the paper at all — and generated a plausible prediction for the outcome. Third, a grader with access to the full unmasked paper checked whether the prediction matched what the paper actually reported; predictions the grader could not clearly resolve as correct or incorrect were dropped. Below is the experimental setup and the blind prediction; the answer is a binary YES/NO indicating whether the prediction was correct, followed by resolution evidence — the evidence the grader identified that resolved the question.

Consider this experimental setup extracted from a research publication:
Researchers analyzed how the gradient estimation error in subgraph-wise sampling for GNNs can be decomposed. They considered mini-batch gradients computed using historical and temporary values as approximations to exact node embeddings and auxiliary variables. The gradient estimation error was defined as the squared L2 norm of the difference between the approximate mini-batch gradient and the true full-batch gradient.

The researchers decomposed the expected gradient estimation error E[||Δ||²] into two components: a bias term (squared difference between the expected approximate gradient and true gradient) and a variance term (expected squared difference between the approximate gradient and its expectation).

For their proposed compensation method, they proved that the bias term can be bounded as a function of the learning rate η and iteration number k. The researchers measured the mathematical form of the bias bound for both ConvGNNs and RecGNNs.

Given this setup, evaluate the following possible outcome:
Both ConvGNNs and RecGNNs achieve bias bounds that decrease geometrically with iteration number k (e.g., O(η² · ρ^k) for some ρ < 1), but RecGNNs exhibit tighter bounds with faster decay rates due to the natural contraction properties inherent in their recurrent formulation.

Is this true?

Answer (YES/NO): NO